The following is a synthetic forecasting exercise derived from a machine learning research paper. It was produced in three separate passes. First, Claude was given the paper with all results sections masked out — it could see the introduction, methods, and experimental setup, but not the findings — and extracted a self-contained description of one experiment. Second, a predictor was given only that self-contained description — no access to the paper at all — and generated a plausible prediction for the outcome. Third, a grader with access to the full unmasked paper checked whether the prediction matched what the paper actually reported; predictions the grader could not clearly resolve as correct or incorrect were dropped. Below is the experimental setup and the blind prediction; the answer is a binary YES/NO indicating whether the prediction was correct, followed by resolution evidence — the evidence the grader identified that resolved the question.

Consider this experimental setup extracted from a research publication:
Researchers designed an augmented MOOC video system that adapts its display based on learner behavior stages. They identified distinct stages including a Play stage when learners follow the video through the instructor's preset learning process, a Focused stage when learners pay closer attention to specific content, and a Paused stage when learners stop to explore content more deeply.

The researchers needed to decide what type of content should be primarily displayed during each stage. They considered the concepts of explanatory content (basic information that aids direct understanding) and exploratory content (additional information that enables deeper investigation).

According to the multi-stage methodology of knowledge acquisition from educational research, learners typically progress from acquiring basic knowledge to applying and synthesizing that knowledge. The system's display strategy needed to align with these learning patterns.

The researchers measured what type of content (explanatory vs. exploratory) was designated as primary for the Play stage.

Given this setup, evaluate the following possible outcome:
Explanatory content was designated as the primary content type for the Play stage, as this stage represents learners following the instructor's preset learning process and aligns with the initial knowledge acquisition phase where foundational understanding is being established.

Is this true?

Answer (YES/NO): YES